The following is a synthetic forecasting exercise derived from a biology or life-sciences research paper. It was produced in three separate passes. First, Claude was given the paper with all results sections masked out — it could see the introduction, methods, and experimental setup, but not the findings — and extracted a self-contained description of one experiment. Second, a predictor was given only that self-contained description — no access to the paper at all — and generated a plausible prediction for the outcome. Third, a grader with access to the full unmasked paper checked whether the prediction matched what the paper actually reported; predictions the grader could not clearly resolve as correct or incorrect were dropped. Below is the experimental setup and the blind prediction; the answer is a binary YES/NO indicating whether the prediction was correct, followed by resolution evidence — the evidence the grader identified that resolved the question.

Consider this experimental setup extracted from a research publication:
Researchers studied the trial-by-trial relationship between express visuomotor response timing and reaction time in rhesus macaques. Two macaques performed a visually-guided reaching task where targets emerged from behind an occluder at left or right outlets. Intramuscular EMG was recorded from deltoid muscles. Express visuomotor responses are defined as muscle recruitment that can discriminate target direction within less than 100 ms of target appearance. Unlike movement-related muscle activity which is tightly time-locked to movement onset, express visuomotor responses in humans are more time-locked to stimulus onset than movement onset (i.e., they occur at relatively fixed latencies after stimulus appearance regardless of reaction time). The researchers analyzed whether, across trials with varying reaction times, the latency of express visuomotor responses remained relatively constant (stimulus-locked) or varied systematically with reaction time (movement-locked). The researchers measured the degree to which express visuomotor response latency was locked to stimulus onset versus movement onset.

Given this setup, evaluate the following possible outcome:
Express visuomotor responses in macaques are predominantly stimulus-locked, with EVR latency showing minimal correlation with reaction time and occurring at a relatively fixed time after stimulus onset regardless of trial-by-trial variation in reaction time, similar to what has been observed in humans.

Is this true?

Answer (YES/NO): YES